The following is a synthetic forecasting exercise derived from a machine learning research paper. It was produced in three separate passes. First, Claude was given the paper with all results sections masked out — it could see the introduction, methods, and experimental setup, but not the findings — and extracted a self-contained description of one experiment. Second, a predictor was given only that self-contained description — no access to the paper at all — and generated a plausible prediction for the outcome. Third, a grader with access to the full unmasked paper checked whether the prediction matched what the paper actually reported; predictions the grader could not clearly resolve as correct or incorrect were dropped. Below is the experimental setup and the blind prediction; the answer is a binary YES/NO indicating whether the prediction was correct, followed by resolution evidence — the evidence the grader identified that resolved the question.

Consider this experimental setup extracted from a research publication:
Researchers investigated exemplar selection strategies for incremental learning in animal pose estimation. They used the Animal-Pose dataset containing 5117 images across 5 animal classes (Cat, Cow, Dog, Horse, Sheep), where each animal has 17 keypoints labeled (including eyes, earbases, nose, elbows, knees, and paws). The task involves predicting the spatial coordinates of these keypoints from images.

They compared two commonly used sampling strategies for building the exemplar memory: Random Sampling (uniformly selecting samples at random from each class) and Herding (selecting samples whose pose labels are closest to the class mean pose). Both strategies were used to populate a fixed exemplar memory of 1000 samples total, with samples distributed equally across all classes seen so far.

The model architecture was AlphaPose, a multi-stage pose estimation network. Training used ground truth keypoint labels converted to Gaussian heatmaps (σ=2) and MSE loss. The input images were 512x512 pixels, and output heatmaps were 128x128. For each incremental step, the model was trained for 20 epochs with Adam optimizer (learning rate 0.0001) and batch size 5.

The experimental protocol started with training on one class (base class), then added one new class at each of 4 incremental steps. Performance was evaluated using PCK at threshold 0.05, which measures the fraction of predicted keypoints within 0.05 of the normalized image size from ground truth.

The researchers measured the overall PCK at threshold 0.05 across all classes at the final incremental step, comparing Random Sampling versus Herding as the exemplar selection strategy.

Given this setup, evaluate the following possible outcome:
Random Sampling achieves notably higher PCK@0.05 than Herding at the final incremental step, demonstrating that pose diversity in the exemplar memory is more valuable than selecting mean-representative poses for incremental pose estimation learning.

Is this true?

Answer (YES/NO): YES